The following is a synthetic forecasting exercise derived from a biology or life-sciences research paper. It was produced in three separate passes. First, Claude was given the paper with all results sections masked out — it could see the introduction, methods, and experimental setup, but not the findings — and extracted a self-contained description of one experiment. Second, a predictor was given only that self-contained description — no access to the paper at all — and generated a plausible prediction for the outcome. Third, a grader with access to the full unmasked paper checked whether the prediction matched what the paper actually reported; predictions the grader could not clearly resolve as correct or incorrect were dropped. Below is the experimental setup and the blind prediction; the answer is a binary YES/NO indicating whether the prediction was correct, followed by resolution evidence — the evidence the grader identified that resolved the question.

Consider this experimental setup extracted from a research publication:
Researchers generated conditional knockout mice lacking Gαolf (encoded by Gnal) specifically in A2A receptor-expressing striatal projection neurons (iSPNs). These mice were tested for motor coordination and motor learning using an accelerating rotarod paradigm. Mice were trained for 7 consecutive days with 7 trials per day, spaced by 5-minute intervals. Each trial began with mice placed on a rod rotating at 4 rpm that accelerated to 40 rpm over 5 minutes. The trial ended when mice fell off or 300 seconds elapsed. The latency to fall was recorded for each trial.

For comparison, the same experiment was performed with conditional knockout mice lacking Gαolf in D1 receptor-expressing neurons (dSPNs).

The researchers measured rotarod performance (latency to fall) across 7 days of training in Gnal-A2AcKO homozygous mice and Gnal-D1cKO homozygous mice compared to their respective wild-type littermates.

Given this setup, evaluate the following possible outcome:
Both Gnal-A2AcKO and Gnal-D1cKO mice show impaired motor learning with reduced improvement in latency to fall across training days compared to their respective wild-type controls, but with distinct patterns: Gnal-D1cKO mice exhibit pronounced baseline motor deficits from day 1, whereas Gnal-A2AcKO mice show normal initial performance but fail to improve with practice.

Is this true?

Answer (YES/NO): NO